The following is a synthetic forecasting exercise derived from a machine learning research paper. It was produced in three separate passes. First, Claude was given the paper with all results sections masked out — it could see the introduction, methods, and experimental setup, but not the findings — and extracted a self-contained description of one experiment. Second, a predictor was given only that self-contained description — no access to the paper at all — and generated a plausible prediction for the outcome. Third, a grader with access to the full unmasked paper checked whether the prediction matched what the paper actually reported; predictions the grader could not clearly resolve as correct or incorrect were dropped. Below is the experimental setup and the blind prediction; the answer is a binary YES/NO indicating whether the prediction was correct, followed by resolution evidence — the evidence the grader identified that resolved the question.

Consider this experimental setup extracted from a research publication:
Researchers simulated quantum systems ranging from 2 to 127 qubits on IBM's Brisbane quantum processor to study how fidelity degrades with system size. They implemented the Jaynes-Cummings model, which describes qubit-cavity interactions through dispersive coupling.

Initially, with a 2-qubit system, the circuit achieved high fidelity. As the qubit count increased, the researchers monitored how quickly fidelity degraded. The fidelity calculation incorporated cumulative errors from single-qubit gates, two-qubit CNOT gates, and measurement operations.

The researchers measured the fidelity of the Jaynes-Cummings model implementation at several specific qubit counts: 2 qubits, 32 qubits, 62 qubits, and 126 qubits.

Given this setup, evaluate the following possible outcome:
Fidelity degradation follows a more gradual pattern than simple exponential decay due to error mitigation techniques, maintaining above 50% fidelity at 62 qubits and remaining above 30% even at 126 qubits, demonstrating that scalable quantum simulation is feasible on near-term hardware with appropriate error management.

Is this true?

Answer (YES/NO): NO